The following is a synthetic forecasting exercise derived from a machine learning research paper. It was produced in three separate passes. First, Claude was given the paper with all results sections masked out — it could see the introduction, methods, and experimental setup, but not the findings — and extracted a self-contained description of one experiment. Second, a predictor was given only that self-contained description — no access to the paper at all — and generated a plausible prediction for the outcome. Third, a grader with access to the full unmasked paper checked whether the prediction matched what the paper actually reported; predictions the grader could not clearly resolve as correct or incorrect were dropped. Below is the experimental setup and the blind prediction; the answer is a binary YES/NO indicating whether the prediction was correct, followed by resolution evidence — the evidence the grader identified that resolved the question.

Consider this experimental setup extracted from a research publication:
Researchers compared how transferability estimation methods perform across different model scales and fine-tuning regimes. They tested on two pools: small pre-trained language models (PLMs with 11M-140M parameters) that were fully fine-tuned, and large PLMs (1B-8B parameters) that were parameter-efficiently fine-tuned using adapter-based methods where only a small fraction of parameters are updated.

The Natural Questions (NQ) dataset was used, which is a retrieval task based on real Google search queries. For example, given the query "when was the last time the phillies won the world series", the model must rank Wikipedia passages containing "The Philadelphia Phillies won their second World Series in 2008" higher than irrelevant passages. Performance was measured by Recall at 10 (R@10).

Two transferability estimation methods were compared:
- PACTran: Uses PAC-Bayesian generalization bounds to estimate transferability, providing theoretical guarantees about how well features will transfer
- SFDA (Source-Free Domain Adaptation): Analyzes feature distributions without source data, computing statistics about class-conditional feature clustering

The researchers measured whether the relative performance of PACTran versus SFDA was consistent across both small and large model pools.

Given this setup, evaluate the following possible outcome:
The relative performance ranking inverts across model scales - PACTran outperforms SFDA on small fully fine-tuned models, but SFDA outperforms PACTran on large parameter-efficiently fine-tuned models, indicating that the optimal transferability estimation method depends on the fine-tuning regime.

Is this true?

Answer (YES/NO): NO